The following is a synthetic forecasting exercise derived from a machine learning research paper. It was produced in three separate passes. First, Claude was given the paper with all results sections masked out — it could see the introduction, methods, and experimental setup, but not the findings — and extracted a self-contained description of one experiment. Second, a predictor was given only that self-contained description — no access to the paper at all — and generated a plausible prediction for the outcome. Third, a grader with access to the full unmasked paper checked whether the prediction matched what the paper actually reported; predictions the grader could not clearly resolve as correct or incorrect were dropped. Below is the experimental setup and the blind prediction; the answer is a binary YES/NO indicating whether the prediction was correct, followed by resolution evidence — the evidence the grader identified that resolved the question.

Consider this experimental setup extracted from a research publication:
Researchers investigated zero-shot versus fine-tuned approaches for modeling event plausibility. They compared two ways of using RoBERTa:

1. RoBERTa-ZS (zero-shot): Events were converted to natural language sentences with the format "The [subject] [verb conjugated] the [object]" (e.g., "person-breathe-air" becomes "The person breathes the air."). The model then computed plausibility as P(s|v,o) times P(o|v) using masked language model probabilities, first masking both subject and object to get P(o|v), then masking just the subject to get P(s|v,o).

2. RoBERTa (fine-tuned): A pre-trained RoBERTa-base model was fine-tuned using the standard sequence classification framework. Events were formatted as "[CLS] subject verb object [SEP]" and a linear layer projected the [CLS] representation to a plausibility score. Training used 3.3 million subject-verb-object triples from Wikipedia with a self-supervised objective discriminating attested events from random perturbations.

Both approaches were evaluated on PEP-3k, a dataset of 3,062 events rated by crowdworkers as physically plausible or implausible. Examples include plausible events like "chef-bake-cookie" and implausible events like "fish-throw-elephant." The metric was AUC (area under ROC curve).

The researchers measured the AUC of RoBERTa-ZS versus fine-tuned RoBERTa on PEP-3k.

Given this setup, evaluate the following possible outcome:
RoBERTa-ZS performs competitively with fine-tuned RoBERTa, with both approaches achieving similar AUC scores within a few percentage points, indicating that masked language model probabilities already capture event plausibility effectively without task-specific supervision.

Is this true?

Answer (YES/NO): NO